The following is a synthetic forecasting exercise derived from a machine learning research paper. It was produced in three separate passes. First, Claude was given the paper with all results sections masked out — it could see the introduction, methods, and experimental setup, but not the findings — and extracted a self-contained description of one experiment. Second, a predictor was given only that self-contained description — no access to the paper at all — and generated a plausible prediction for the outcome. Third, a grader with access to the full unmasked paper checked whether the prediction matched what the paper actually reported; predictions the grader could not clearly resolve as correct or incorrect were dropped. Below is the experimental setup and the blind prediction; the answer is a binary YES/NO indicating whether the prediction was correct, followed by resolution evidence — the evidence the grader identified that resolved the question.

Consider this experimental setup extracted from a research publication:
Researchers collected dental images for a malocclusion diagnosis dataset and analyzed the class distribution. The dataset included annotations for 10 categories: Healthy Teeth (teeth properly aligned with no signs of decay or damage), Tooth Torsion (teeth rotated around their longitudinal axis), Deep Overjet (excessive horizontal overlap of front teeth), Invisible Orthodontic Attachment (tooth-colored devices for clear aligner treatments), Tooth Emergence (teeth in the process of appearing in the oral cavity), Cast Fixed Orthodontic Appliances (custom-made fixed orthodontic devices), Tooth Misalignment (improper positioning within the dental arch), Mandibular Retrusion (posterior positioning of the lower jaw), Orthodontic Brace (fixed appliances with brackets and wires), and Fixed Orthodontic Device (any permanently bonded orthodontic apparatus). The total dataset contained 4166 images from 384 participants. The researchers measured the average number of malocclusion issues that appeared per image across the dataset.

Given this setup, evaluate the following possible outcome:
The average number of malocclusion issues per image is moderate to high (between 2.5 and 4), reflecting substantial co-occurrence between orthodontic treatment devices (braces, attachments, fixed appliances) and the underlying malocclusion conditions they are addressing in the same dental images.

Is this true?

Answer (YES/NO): NO